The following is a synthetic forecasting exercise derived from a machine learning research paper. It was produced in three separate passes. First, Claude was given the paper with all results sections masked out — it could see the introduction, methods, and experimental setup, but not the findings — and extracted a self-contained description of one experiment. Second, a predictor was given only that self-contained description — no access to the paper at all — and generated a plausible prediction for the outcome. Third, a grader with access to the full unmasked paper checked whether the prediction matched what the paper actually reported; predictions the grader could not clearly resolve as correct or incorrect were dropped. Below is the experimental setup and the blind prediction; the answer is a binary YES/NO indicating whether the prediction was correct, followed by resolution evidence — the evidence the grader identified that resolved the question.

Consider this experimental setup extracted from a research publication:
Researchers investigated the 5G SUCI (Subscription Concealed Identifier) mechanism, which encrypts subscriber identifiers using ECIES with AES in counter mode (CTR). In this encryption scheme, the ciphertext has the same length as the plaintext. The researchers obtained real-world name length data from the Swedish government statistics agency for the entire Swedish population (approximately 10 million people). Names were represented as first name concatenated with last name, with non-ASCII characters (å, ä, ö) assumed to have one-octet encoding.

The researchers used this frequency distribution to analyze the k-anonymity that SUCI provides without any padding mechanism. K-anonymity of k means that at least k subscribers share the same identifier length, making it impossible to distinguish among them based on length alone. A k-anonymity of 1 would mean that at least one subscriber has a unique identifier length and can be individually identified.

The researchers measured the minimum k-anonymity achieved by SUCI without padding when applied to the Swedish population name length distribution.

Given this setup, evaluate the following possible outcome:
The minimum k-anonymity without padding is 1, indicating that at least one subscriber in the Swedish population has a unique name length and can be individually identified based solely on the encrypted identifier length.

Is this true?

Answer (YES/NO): NO